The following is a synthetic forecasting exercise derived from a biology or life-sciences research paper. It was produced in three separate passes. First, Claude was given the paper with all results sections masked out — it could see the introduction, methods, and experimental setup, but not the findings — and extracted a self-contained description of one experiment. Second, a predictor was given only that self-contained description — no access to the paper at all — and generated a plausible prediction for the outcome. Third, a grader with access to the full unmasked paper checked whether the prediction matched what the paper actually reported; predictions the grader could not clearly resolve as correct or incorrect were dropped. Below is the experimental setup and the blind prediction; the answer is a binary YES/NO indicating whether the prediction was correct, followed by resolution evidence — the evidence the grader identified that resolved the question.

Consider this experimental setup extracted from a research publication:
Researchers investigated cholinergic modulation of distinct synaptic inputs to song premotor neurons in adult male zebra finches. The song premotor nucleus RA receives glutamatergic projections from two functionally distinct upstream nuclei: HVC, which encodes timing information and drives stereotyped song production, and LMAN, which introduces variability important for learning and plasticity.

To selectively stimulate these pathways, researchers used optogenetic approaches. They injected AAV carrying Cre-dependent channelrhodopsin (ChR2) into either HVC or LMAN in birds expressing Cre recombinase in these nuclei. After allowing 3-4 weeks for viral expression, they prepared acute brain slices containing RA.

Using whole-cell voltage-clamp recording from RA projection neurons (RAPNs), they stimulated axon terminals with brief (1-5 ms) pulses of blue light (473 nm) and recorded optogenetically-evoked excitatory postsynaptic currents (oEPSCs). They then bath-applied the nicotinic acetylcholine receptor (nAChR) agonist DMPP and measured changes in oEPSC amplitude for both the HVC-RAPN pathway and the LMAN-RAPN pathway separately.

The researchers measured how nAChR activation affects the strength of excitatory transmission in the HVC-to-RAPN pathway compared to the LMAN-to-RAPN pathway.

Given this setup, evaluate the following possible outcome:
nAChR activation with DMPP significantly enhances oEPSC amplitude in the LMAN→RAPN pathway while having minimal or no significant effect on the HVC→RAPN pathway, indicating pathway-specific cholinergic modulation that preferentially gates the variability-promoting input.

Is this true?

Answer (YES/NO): NO